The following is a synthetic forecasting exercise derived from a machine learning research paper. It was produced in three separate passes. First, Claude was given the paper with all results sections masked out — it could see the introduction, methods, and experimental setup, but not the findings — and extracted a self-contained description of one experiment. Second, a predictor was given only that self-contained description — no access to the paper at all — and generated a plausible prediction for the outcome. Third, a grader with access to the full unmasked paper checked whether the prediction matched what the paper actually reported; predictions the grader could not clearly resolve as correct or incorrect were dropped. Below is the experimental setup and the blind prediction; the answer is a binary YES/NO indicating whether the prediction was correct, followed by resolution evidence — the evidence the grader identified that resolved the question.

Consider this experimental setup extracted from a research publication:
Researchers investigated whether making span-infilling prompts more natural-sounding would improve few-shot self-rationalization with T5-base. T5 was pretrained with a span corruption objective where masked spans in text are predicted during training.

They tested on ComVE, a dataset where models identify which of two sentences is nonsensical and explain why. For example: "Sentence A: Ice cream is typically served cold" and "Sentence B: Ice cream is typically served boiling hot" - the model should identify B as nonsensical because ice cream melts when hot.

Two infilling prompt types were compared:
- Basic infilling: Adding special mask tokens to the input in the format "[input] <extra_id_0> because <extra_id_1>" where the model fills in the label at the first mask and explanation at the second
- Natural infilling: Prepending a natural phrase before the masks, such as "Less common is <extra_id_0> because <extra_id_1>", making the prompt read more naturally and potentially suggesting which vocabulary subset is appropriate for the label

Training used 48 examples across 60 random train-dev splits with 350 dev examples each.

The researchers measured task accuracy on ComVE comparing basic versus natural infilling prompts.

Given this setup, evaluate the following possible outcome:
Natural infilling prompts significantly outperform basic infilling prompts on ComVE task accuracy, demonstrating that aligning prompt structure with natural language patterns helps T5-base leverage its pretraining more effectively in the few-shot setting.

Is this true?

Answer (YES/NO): NO